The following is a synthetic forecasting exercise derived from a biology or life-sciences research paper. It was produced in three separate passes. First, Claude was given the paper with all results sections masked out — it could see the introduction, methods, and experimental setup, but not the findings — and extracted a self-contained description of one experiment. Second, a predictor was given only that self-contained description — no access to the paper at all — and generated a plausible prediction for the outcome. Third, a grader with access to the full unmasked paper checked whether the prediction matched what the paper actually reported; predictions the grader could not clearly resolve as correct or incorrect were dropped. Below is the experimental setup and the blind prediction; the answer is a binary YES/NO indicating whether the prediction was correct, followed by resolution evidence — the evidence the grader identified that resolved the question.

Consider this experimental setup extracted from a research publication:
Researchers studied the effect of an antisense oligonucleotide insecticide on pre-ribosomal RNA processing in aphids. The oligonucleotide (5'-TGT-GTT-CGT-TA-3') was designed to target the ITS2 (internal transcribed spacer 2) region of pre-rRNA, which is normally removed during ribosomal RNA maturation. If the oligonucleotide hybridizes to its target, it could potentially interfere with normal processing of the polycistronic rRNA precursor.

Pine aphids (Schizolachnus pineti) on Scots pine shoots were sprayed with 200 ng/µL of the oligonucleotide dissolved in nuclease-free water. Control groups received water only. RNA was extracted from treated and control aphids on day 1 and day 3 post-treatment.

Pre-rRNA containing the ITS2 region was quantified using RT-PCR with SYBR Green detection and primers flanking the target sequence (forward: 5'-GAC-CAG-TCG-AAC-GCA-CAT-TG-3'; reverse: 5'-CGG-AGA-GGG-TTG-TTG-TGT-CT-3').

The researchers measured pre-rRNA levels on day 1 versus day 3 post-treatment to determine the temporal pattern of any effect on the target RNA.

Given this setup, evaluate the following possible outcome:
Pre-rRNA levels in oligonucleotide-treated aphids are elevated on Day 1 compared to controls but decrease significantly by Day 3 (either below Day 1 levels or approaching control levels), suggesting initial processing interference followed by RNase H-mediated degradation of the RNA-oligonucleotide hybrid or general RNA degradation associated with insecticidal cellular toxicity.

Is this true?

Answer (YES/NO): NO